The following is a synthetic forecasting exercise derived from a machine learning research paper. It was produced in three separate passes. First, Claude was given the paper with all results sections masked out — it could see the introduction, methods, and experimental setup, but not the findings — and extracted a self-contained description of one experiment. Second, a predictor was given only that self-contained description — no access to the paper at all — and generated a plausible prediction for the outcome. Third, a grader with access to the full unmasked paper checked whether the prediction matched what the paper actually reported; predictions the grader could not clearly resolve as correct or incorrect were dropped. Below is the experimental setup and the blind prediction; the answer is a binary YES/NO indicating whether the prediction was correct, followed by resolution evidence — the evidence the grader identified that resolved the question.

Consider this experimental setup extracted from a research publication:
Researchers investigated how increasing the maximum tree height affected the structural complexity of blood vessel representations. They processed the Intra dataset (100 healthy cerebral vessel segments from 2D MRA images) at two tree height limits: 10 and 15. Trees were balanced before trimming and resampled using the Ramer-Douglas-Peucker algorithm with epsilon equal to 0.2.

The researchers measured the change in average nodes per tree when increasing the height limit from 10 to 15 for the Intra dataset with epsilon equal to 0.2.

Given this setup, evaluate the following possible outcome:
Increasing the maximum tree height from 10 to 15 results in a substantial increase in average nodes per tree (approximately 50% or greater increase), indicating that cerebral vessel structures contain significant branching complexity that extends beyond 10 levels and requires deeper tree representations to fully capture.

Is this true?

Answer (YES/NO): NO